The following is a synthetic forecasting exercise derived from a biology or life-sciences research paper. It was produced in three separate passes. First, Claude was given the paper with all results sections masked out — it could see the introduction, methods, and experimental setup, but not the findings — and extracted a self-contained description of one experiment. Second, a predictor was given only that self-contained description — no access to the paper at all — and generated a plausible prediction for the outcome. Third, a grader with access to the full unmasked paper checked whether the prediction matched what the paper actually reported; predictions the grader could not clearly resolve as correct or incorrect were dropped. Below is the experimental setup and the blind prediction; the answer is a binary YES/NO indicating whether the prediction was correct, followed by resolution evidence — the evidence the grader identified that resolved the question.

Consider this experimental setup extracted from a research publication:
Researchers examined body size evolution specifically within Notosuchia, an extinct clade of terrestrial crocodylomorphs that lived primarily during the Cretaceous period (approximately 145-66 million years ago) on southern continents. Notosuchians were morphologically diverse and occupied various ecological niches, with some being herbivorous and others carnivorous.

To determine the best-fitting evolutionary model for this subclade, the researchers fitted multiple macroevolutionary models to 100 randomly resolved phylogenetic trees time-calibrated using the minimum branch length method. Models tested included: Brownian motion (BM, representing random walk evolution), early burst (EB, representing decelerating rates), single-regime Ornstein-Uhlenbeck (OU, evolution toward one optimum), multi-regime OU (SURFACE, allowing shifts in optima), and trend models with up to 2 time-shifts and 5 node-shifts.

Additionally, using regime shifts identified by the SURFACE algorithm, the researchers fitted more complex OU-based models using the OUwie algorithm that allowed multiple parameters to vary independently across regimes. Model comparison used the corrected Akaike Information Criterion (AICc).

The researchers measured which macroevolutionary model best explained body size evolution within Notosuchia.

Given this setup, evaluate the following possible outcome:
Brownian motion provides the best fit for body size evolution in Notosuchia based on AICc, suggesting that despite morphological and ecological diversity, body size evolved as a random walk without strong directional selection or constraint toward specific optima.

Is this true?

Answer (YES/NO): NO